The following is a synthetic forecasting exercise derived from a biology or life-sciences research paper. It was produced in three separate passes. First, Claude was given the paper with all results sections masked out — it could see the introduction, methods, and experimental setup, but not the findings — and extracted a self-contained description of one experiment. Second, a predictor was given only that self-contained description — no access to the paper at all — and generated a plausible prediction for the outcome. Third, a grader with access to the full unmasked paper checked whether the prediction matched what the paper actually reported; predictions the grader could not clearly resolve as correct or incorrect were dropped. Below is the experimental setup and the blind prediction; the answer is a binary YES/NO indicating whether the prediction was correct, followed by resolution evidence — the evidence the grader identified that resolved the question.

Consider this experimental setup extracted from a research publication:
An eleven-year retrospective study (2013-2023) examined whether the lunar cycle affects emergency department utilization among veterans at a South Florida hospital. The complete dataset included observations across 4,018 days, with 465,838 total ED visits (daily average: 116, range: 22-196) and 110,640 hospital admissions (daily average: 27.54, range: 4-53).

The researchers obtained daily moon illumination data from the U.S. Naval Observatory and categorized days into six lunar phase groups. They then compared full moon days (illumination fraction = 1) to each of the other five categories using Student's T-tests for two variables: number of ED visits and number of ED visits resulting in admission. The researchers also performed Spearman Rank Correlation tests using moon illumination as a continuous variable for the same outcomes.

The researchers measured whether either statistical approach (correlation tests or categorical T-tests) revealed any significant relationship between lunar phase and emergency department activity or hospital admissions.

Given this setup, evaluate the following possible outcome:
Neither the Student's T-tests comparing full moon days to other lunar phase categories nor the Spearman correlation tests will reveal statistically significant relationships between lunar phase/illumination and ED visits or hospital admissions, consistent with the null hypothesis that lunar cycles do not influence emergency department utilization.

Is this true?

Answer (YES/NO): YES